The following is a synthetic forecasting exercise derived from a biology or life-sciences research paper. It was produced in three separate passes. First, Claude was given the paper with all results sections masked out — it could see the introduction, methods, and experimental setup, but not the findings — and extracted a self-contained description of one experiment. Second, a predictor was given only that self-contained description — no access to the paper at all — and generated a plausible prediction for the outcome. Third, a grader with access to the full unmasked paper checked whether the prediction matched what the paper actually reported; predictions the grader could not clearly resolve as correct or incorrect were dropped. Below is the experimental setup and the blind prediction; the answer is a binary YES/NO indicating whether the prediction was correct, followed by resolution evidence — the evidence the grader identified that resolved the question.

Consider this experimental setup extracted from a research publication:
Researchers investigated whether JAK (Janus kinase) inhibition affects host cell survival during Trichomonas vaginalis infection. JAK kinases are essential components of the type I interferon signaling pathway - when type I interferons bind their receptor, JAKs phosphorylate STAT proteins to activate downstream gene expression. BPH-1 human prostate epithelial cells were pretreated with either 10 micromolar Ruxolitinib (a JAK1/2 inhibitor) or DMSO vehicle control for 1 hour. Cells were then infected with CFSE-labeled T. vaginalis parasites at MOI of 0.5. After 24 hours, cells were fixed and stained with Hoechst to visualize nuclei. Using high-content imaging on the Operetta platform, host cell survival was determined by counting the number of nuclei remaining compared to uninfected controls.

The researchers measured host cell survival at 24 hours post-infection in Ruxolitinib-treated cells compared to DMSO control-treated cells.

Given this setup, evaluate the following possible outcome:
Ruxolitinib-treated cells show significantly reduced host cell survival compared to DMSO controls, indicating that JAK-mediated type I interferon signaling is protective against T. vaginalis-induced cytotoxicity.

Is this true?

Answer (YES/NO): YES